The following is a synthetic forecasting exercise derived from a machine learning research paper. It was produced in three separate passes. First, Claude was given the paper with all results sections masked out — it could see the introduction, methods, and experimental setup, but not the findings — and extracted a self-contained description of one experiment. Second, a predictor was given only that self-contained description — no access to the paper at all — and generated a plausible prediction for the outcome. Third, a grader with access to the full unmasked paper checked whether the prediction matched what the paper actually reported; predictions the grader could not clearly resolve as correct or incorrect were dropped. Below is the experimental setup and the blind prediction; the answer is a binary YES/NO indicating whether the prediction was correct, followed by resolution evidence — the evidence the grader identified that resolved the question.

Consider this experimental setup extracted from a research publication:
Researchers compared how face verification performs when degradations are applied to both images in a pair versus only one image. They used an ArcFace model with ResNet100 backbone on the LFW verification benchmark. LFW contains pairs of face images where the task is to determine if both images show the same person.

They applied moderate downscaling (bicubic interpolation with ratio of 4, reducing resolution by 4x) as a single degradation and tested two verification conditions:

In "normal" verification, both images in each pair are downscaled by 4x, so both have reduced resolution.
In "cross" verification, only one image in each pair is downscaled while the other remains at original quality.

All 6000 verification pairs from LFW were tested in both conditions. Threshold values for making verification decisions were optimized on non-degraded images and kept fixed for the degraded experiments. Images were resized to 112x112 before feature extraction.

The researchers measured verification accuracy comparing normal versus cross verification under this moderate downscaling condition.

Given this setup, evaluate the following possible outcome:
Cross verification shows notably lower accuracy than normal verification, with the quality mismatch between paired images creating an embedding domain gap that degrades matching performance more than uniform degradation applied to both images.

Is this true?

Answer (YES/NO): NO